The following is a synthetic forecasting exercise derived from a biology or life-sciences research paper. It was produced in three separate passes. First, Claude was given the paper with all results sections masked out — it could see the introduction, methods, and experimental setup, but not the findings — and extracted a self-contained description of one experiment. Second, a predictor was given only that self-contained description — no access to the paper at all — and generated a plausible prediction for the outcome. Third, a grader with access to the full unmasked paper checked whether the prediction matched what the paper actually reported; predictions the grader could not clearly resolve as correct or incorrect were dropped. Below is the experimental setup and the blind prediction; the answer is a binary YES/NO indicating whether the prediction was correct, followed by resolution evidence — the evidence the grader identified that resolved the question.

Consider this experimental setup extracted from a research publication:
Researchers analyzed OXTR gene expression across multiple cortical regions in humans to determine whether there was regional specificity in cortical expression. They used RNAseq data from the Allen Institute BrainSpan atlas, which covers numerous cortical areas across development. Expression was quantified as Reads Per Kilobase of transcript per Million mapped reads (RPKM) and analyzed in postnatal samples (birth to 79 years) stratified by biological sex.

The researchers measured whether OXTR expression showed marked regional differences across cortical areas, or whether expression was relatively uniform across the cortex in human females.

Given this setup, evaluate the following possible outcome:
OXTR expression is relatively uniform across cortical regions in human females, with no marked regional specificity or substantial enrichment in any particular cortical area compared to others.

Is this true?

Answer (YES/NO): YES